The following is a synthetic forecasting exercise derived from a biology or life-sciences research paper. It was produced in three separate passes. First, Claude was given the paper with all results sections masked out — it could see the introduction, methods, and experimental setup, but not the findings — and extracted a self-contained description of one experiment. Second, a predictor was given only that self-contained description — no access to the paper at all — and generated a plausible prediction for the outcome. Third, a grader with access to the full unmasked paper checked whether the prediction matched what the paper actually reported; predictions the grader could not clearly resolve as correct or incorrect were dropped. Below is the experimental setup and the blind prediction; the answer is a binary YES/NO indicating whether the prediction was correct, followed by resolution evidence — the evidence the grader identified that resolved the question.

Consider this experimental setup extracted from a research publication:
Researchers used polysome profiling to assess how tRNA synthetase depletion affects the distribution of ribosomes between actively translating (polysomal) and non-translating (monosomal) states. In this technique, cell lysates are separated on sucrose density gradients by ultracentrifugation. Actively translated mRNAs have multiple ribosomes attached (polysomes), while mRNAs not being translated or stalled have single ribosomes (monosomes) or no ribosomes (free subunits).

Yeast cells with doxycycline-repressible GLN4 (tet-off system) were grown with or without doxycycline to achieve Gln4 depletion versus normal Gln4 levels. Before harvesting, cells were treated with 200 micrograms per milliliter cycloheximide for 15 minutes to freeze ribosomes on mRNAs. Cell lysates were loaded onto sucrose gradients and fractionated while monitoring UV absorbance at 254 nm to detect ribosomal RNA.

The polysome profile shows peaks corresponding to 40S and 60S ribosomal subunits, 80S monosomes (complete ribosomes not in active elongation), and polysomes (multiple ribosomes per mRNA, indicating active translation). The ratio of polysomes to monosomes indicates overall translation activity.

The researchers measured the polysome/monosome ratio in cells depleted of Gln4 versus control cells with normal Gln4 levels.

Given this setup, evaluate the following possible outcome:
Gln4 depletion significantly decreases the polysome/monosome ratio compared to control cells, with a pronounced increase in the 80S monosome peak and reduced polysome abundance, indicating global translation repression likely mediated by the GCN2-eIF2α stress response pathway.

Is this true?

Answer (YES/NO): NO